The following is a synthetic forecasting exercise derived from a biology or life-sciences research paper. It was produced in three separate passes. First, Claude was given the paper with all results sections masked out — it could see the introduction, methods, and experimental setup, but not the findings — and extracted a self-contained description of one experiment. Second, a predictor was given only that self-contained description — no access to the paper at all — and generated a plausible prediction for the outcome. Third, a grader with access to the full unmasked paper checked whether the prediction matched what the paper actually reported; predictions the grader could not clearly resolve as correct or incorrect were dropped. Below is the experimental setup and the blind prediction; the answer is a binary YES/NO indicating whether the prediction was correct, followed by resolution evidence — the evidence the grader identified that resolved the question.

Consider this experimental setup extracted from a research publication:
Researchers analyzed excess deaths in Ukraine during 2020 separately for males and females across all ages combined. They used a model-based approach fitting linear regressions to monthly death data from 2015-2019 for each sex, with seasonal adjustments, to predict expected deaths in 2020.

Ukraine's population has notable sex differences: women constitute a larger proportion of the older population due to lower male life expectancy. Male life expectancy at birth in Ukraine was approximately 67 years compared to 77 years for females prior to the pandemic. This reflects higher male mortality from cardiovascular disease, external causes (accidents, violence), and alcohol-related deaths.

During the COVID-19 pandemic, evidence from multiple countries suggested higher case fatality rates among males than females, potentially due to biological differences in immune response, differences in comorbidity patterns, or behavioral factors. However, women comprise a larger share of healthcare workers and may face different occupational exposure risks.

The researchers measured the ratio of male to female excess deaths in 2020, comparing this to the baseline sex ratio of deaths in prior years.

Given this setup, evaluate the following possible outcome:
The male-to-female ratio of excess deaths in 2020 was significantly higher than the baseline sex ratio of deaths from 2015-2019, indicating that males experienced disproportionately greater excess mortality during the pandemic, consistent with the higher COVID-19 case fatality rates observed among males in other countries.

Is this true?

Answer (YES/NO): NO